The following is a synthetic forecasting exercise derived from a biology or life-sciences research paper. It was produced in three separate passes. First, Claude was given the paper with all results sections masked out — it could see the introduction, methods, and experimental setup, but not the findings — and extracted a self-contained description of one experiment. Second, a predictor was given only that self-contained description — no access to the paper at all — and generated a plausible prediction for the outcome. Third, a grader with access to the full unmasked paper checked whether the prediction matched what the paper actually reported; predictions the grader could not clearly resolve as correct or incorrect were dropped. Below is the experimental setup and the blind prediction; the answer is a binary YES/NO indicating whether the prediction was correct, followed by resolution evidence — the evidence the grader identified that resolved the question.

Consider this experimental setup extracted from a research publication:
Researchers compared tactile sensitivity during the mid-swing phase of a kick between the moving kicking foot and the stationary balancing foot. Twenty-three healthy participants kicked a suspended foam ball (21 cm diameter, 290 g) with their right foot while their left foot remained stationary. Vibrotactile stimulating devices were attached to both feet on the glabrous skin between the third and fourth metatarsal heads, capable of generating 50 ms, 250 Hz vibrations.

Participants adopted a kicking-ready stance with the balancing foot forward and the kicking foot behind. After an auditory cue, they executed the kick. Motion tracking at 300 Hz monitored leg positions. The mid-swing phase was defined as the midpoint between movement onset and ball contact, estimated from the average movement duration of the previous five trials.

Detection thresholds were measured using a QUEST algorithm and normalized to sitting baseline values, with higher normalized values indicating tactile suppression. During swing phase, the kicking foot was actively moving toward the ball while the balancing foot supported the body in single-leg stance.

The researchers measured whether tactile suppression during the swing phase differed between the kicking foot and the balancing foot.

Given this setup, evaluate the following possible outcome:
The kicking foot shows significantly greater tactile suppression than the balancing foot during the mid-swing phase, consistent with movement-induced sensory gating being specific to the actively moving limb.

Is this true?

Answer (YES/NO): NO